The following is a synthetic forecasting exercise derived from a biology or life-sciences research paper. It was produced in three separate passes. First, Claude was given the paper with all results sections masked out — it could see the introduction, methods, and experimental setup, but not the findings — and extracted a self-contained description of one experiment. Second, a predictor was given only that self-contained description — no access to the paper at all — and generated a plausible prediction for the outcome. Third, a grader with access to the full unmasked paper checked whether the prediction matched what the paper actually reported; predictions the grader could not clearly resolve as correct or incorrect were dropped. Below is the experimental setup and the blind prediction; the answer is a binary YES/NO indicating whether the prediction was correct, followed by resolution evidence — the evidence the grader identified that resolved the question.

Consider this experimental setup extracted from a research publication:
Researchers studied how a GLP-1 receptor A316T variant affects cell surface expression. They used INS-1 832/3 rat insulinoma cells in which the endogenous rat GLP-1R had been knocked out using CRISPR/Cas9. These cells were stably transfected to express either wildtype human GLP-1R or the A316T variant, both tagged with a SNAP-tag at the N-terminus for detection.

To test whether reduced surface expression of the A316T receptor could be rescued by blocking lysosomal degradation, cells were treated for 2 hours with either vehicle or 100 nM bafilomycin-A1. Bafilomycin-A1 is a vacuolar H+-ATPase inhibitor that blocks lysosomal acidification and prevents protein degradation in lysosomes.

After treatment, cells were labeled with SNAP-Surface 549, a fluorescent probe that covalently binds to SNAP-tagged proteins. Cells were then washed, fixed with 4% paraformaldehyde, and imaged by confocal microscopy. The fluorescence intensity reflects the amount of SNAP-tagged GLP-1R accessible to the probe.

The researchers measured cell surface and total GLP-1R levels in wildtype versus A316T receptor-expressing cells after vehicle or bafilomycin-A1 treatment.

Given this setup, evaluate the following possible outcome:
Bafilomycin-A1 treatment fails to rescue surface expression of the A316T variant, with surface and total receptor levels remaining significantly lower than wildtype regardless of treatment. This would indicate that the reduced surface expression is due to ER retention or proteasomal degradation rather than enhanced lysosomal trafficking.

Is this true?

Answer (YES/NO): NO